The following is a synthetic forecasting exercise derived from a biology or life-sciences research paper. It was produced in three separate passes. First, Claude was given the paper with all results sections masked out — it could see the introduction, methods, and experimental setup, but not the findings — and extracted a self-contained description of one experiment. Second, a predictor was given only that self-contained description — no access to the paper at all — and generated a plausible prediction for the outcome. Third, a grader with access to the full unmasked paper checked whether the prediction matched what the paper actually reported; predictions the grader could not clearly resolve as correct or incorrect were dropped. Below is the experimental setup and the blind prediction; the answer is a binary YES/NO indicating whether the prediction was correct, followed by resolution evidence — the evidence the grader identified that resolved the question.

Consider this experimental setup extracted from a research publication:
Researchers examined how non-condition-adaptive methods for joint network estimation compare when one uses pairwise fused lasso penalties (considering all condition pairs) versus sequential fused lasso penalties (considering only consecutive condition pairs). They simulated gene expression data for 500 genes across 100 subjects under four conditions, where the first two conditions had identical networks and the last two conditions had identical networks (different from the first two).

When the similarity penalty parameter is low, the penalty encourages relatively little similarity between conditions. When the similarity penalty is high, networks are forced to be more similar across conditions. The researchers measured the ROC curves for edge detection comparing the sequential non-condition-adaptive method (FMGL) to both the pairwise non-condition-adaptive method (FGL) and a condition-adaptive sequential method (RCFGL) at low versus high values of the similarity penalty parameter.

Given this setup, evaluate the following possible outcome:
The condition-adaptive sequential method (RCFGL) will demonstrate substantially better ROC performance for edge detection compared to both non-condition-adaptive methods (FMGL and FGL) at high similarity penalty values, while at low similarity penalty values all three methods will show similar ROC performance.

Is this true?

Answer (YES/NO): NO